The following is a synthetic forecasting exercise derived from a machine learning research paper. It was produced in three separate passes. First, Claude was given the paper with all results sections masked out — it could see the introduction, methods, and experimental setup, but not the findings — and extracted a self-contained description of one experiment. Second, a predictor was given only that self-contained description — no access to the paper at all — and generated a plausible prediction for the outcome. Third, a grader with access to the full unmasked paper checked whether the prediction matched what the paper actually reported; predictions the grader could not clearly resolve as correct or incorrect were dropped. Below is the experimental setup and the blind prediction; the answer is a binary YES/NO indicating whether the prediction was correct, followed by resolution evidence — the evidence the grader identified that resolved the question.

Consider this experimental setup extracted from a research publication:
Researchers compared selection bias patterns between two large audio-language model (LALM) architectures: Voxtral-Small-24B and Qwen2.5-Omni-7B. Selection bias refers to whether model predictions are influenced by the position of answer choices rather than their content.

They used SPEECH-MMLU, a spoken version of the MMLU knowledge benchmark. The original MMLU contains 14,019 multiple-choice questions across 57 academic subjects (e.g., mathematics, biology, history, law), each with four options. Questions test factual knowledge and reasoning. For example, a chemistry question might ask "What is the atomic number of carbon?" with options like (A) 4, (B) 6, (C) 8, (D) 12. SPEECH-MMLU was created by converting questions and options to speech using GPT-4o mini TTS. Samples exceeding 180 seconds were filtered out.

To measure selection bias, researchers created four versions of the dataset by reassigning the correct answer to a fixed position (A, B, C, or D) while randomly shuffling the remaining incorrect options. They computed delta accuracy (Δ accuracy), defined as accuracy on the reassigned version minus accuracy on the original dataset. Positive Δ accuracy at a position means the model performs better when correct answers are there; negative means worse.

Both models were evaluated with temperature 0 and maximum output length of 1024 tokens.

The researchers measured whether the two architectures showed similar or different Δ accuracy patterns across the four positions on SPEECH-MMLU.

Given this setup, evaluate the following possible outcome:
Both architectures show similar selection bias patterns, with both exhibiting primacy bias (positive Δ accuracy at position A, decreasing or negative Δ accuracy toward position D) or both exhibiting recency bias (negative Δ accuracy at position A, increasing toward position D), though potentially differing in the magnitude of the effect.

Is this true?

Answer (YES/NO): NO